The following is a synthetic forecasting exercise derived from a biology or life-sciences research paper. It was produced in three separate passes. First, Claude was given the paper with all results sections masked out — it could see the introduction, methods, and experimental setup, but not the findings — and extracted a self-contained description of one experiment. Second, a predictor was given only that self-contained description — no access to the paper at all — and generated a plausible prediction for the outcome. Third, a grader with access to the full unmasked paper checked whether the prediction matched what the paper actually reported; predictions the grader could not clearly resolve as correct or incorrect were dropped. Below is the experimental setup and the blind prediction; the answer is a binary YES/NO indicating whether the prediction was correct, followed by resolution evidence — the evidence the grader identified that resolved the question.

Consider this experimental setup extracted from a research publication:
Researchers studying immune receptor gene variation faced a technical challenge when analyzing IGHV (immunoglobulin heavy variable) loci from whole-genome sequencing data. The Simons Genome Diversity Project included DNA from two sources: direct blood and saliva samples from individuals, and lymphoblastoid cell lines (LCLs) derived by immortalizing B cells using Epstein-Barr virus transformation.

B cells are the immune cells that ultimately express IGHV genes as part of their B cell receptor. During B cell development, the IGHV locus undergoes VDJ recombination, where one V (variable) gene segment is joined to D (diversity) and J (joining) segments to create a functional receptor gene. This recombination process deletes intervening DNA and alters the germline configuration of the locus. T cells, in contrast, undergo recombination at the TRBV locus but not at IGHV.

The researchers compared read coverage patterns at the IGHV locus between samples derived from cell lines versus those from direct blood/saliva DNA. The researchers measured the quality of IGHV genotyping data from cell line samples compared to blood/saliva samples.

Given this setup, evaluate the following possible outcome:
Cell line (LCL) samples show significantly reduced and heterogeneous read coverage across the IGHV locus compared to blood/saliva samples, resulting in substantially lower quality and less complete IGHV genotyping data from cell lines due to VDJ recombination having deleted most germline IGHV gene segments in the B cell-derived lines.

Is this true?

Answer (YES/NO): YES